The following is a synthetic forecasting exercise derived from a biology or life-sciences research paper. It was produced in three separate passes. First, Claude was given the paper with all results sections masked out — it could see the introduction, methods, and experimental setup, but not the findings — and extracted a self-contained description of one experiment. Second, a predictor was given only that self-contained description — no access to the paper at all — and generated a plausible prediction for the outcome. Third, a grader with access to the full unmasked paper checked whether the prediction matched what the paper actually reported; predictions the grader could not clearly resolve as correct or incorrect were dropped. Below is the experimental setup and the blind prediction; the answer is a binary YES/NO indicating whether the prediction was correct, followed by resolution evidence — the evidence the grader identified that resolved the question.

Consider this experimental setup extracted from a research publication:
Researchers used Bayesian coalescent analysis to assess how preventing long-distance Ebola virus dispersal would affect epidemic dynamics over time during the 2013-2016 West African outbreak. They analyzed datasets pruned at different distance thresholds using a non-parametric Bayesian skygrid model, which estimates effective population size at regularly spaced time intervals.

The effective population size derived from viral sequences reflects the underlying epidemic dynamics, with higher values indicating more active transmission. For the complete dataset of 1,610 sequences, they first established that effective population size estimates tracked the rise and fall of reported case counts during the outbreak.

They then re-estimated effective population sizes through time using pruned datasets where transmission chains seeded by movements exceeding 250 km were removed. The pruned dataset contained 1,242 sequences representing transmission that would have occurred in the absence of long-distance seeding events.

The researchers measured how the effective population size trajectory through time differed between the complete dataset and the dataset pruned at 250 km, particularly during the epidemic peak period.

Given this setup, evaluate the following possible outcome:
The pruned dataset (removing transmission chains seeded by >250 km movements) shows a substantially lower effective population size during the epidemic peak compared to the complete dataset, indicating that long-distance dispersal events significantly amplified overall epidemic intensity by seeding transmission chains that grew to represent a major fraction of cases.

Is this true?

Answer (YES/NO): NO